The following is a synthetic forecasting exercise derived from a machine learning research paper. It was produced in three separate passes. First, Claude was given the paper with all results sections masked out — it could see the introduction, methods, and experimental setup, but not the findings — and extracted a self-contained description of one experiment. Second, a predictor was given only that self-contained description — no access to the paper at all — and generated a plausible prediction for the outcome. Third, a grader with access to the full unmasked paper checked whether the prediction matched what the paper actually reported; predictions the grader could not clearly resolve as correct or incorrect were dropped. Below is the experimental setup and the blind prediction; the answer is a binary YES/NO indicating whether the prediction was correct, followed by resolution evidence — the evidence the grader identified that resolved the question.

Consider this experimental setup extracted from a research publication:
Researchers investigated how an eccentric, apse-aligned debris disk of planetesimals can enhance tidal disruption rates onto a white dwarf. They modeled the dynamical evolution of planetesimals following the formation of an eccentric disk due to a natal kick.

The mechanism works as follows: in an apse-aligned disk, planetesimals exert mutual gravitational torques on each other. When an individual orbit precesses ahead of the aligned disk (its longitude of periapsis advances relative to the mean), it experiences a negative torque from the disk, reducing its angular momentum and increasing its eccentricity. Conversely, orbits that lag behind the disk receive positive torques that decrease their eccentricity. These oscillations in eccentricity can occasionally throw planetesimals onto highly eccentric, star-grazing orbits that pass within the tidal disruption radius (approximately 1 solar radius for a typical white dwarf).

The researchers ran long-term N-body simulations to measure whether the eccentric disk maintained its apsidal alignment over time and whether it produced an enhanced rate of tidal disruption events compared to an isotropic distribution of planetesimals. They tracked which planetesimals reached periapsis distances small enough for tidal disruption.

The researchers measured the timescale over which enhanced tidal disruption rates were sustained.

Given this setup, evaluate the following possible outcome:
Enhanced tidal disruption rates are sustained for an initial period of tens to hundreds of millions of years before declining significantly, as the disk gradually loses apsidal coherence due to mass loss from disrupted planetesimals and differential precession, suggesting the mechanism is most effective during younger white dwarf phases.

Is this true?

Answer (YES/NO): NO